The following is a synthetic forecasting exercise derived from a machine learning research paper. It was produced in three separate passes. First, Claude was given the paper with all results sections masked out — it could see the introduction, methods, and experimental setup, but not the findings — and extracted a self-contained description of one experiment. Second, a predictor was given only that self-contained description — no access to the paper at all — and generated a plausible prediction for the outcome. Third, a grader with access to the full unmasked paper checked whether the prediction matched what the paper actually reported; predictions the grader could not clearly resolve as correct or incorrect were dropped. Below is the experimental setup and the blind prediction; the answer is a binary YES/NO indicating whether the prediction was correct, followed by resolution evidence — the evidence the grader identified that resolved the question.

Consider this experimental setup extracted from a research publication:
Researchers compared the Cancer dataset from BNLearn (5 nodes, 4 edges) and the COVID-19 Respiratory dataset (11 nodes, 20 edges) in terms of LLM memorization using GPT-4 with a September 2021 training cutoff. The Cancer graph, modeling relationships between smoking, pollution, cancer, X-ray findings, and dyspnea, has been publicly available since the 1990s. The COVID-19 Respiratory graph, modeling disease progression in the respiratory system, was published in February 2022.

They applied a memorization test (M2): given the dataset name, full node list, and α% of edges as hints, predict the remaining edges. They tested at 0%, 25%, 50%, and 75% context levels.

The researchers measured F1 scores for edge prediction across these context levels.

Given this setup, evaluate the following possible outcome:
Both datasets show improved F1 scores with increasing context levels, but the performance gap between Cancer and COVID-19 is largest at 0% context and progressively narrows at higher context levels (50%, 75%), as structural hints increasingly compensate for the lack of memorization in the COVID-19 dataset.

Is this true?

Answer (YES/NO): NO